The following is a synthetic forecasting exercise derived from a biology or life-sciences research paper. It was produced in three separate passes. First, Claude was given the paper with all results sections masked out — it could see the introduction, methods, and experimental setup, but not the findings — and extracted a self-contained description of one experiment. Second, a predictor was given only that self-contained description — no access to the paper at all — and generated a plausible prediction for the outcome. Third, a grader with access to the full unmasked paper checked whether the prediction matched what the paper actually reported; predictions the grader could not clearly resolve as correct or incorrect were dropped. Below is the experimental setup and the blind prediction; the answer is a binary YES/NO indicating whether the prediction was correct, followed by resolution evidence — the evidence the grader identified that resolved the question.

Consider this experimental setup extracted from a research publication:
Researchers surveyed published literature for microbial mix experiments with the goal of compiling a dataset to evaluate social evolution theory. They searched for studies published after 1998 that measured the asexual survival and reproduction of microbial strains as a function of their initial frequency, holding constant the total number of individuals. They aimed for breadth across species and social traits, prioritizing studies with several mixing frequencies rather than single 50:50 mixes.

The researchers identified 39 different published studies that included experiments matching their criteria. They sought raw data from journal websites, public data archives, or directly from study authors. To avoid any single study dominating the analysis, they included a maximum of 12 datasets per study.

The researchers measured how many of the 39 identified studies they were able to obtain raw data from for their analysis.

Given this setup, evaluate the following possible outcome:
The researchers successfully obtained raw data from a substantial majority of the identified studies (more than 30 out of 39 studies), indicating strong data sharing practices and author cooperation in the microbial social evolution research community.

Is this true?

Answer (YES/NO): NO